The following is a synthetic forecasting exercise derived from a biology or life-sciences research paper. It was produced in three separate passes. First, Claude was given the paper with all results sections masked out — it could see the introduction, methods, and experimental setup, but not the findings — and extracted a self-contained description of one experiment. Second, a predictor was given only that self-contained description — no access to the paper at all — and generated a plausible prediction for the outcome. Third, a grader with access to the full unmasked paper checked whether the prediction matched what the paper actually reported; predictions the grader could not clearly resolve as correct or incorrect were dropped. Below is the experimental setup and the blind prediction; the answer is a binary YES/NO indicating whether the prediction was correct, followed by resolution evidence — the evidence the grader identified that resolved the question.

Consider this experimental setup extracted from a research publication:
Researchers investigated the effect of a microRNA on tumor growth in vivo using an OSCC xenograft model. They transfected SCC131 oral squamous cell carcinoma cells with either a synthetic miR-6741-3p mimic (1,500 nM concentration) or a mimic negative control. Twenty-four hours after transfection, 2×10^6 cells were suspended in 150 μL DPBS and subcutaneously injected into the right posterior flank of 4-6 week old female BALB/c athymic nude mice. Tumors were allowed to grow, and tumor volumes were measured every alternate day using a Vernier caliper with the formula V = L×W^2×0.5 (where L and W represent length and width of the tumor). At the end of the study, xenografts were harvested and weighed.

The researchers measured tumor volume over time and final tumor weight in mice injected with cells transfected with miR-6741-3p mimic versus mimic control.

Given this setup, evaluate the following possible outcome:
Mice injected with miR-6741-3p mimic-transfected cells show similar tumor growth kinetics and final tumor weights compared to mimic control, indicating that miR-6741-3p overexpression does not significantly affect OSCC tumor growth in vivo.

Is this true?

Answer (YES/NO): NO